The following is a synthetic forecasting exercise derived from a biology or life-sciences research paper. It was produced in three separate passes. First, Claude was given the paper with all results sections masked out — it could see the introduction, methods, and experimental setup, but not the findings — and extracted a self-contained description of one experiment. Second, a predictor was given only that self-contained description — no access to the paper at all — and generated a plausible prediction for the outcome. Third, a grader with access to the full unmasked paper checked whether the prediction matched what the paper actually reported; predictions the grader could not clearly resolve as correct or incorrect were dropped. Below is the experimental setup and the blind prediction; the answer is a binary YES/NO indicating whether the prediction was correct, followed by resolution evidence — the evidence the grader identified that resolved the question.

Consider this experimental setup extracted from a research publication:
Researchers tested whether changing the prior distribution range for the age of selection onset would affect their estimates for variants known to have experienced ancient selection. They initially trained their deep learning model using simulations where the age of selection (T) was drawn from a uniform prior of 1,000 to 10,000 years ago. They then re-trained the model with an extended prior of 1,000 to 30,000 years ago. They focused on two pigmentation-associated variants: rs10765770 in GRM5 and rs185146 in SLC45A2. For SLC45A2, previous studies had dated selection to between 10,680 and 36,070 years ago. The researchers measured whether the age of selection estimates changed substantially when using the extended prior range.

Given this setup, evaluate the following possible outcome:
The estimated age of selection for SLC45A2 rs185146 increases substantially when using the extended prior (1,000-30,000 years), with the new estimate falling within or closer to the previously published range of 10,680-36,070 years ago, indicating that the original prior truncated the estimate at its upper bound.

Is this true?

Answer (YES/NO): NO